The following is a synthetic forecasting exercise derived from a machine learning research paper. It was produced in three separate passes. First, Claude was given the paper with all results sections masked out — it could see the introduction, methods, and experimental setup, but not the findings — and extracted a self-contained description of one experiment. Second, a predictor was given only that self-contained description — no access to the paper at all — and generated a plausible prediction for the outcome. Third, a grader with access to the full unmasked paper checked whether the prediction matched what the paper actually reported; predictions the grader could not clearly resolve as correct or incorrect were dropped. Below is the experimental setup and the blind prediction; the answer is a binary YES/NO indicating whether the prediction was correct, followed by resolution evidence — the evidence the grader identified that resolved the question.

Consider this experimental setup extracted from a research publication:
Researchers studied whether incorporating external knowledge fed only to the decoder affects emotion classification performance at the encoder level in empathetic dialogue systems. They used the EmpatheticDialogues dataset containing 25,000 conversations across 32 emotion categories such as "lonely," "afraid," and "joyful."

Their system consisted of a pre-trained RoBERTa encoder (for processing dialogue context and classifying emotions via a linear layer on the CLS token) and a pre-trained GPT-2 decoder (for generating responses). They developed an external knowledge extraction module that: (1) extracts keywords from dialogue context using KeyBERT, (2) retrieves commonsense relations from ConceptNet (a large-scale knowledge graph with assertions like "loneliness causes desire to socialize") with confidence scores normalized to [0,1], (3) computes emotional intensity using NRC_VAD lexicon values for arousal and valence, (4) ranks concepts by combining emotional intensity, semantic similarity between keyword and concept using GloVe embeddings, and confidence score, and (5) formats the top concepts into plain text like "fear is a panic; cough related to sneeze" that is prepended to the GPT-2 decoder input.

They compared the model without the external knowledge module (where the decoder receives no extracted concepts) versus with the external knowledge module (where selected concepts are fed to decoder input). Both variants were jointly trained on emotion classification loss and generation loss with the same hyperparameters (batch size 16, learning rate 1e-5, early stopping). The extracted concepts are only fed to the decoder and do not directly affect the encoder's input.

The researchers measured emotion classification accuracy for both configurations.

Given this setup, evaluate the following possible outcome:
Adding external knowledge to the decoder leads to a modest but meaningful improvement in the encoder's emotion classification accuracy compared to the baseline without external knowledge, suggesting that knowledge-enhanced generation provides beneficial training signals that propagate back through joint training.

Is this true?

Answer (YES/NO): NO